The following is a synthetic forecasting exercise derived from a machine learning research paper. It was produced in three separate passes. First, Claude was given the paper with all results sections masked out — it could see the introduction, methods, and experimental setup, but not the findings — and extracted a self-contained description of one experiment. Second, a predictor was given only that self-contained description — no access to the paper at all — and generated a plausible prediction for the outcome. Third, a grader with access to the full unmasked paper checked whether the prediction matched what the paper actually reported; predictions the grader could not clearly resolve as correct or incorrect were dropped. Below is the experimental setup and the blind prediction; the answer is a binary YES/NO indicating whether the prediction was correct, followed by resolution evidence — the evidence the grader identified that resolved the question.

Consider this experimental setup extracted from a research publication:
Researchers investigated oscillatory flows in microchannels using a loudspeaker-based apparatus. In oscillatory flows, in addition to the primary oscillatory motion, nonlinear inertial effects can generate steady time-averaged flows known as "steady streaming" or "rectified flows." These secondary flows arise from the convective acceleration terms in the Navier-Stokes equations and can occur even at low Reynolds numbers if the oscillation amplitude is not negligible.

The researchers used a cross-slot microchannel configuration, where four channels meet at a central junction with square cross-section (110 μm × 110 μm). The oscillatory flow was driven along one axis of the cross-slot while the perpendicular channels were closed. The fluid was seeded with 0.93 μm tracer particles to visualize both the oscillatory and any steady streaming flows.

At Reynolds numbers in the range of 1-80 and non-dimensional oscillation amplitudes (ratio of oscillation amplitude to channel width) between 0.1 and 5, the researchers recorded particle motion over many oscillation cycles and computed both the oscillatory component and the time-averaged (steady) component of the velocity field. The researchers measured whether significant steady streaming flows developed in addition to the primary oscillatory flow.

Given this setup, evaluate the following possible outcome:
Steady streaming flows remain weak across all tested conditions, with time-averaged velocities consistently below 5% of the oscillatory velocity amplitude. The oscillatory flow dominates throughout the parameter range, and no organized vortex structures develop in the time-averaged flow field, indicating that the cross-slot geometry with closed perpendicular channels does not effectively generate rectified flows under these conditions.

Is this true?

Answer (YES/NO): NO